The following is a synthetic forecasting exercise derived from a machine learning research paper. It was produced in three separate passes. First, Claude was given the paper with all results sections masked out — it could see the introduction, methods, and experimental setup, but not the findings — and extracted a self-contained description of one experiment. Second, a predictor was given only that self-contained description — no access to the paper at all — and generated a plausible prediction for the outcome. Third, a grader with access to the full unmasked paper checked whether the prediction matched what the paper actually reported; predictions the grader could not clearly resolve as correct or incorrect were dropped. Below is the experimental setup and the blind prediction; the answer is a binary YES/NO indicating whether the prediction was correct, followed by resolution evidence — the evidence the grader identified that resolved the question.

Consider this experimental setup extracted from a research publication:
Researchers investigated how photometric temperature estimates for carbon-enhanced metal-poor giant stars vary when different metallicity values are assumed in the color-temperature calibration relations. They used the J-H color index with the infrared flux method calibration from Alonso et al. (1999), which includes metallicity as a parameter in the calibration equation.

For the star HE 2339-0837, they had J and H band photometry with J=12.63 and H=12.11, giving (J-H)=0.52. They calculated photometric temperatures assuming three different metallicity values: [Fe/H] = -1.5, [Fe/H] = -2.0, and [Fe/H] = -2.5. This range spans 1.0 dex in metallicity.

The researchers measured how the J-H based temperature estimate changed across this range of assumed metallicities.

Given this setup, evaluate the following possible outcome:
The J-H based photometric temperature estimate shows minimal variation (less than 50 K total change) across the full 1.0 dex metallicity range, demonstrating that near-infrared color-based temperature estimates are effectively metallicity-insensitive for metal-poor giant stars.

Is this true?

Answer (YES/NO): NO